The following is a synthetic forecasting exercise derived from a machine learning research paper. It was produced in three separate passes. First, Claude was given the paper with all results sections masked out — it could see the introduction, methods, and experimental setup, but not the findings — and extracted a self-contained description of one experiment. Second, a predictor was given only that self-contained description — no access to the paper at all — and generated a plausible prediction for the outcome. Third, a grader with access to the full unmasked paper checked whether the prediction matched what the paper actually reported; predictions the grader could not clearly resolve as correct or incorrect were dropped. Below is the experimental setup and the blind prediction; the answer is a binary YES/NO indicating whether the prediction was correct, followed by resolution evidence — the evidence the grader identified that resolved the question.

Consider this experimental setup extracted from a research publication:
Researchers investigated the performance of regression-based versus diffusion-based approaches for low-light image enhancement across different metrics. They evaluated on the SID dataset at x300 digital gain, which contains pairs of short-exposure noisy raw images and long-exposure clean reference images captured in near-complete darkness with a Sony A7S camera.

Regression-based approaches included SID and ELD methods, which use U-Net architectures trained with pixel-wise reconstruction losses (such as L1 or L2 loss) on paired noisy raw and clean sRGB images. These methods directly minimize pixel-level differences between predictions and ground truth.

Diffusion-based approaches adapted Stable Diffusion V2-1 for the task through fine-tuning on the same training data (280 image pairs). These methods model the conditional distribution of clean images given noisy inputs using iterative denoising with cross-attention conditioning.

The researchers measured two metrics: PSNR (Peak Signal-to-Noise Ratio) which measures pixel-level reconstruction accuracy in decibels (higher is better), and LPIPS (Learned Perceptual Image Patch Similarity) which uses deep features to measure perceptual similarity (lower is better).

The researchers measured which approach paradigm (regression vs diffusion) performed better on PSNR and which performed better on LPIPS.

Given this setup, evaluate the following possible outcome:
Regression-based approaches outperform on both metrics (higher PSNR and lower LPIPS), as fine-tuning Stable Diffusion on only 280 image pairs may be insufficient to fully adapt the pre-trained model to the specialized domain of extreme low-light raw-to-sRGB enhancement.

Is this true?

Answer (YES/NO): NO